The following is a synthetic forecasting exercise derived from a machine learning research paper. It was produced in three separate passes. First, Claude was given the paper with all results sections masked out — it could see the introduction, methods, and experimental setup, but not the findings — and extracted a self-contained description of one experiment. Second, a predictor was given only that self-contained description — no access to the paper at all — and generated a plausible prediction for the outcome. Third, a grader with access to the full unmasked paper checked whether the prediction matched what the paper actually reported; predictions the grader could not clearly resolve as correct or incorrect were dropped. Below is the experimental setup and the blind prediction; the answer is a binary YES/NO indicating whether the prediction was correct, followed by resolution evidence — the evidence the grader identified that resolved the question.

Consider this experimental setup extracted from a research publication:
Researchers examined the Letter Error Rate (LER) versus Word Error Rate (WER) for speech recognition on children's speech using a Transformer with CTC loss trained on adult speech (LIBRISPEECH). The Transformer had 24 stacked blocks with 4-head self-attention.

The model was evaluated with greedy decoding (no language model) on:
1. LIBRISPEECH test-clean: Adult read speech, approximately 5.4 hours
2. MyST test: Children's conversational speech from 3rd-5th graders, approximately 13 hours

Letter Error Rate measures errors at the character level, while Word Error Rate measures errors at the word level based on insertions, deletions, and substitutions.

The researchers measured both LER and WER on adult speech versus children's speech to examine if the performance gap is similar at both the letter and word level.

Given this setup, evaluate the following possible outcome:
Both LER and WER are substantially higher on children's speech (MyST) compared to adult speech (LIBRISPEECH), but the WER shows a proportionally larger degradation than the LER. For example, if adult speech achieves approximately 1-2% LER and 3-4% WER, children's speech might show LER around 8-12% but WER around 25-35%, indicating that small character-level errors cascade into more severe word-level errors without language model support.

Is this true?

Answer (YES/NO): NO